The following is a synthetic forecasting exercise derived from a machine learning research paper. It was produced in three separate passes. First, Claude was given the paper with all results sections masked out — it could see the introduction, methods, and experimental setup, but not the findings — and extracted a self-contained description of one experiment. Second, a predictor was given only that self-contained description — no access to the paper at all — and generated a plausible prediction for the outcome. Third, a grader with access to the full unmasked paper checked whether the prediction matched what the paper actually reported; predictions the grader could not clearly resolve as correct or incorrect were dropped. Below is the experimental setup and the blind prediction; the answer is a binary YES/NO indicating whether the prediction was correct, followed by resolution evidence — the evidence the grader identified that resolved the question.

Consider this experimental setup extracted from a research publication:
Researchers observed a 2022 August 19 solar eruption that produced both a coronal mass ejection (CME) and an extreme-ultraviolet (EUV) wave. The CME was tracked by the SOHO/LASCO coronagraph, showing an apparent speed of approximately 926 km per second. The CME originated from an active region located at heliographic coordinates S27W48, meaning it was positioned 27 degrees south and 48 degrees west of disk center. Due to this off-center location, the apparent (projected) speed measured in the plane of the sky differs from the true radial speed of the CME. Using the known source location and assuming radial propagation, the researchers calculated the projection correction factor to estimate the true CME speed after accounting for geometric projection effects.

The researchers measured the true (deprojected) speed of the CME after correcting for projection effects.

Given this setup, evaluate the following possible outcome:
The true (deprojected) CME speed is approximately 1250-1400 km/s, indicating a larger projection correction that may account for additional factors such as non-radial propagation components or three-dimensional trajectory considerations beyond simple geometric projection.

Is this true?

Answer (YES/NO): NO